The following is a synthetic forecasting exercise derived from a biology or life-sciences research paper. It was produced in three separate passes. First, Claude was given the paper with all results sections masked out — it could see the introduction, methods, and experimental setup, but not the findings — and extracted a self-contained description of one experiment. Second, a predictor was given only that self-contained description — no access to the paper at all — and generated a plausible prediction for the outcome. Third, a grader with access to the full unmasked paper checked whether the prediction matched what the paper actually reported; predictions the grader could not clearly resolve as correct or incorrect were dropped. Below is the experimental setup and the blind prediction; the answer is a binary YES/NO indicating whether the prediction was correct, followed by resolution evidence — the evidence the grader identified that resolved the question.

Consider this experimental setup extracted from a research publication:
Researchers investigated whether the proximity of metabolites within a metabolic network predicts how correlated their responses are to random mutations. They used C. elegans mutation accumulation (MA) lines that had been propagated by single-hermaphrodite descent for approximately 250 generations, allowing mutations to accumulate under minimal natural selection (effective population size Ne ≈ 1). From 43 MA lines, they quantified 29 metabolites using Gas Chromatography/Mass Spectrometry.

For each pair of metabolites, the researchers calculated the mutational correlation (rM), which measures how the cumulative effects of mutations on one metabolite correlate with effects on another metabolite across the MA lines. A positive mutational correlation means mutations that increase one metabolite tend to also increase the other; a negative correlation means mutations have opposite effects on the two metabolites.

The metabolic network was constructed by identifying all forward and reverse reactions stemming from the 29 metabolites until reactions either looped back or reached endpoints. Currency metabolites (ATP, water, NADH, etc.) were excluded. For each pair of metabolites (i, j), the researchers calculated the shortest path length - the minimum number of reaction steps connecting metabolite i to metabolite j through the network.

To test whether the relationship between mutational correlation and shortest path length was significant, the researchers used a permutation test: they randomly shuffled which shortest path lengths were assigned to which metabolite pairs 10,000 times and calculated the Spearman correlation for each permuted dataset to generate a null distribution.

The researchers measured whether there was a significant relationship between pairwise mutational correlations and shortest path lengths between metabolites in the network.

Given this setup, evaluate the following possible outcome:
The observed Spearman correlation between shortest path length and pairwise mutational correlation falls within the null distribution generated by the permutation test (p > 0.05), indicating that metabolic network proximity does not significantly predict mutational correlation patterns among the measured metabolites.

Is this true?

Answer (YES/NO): NO